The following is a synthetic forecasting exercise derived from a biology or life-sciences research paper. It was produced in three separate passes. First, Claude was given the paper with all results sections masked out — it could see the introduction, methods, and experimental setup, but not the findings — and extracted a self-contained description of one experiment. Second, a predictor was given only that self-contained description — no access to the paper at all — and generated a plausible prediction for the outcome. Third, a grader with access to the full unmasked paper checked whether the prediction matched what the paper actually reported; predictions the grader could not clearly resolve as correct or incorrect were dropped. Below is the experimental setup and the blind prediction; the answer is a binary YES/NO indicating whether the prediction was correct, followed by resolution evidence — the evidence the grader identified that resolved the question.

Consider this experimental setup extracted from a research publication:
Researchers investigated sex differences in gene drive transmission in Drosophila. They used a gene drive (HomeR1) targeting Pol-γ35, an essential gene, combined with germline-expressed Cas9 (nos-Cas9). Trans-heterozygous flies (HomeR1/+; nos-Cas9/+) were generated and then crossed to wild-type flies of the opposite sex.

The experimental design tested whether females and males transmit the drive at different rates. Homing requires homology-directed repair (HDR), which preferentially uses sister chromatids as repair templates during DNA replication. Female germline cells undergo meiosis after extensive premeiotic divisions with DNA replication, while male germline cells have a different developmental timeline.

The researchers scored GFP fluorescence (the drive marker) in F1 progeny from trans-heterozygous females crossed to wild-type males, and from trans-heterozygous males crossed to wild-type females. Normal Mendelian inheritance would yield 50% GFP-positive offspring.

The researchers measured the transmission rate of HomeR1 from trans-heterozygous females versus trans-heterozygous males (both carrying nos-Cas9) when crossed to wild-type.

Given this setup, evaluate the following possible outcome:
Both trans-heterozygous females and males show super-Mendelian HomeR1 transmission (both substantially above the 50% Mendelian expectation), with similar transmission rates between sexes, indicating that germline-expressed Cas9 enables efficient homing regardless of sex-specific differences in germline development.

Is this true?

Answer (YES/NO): NO